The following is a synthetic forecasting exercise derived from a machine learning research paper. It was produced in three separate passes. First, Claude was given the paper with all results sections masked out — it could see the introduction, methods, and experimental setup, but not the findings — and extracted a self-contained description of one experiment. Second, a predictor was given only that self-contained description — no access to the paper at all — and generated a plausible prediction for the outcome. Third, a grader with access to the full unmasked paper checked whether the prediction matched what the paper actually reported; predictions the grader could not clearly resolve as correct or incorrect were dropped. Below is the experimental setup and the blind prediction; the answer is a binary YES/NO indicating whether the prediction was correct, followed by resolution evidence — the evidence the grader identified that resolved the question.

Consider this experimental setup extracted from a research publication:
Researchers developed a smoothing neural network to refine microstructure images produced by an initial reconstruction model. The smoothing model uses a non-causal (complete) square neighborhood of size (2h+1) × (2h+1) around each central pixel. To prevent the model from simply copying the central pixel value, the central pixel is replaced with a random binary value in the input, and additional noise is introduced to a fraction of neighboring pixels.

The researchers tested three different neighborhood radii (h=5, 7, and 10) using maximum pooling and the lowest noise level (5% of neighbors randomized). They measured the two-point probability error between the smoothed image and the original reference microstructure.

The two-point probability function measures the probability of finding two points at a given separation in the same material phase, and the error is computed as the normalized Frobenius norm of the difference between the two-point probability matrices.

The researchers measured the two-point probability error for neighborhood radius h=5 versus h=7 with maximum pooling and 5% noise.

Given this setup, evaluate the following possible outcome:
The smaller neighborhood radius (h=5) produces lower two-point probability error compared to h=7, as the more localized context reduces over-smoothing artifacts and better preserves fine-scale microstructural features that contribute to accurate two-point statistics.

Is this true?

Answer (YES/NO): NO